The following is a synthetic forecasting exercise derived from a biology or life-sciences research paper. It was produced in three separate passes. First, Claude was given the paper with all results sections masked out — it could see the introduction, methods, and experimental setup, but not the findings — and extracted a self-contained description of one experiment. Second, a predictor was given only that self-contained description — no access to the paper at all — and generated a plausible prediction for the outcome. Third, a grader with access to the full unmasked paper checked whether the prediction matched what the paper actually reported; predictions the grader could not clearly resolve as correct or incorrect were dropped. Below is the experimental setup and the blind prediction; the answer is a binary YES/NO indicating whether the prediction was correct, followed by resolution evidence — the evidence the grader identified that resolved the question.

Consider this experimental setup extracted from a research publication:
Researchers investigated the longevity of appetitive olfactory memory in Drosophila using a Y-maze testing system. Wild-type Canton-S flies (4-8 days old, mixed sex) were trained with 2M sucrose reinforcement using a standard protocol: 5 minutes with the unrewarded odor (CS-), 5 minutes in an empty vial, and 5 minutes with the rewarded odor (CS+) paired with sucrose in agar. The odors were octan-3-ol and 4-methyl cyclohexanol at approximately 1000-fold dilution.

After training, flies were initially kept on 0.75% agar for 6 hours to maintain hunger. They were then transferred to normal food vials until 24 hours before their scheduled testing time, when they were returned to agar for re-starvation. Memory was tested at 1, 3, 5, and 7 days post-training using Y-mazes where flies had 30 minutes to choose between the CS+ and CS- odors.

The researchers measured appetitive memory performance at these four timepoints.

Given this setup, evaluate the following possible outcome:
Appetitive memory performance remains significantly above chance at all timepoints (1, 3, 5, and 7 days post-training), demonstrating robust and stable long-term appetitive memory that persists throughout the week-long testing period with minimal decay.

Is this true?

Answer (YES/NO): NO